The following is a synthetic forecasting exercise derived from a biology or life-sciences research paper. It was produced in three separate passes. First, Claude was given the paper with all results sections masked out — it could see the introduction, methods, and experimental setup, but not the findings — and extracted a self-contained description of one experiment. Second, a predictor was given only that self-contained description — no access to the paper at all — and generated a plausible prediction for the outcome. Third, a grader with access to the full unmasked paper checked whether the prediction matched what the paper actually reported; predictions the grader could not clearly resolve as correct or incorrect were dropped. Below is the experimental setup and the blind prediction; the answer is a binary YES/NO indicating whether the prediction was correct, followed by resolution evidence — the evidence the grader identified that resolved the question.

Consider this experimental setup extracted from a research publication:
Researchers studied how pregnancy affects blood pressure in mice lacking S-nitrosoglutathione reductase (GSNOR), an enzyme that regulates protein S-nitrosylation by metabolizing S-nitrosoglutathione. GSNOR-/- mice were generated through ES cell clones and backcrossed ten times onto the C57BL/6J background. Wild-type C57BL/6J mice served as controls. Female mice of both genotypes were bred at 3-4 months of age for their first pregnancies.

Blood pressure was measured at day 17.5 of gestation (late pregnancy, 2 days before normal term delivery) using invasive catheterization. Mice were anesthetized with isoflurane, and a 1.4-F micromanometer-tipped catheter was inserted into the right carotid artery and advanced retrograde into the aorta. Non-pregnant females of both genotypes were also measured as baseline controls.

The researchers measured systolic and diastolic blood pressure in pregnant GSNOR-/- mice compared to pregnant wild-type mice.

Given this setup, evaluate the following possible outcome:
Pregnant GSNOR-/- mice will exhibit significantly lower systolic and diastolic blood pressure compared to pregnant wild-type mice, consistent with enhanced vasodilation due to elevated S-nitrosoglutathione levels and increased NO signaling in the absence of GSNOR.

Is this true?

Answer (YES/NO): NO